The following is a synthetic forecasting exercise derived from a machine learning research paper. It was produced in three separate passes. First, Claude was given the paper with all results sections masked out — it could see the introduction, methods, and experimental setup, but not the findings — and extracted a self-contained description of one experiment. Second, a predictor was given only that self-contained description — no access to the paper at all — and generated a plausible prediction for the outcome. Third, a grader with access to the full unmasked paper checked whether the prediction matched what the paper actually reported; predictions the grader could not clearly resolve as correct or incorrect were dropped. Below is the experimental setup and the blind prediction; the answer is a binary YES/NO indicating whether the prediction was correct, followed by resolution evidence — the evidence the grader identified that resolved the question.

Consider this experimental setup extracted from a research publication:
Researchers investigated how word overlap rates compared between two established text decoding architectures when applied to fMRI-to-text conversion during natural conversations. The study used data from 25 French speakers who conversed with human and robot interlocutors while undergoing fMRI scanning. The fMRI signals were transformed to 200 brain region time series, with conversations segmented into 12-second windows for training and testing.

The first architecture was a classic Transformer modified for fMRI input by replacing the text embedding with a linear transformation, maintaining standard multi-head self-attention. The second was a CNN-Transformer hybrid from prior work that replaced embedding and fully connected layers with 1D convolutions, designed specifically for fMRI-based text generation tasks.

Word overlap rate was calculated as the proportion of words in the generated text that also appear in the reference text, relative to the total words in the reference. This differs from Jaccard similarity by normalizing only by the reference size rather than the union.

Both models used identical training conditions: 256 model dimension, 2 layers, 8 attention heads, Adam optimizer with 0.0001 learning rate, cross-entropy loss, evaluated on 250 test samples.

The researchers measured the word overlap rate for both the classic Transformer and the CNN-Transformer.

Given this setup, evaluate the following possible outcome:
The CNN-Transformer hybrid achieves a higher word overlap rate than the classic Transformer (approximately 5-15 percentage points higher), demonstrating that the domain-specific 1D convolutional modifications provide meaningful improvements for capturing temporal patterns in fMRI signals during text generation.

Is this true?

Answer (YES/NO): NO